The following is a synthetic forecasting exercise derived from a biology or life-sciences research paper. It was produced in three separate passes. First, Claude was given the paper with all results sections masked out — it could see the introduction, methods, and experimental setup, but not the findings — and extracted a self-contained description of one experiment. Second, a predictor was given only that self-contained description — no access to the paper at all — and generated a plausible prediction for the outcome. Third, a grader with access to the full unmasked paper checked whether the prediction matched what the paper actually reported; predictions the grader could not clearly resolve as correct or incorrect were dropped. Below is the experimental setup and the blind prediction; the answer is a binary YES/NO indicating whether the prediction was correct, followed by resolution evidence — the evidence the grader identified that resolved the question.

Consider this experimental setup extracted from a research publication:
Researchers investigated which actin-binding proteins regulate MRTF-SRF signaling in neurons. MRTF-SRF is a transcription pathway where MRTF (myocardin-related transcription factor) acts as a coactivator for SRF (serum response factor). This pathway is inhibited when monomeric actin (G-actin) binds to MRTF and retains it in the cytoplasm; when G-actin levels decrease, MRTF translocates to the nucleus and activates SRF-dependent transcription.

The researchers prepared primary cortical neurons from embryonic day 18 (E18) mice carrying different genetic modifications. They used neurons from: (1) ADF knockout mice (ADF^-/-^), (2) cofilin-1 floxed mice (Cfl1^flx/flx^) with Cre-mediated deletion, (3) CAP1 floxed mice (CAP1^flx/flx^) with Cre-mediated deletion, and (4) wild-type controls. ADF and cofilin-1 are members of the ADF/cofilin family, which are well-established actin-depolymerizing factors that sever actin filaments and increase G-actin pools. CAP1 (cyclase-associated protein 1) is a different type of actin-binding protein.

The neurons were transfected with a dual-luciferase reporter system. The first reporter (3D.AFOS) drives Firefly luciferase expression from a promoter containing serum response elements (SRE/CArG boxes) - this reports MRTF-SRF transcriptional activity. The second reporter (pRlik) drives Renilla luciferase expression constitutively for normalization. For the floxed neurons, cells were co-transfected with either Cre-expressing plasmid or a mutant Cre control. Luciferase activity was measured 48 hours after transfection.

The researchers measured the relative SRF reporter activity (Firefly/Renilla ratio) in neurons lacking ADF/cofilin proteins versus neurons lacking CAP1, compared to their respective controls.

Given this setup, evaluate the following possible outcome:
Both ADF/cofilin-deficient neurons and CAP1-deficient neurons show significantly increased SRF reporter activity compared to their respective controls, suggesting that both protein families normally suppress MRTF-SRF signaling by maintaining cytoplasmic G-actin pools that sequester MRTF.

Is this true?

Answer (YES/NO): NO